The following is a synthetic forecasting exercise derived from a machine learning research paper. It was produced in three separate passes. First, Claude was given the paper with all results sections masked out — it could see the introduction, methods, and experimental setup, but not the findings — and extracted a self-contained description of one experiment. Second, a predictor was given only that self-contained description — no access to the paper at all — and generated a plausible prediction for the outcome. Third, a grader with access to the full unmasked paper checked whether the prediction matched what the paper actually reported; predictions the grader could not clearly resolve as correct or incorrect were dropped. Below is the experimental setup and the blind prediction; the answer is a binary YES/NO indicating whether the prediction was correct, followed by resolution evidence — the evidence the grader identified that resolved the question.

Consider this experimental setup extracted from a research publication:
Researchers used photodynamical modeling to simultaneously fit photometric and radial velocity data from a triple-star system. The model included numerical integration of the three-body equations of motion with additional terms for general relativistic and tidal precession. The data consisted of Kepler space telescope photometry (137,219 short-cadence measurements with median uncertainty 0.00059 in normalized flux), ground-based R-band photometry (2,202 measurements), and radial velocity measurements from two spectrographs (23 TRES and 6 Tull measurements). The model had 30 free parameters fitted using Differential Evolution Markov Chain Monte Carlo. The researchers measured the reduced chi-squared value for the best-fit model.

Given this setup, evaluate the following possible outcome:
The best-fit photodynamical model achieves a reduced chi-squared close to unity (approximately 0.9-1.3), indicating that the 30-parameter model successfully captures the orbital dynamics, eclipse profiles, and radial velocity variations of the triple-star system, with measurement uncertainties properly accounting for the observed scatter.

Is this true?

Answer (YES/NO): YES